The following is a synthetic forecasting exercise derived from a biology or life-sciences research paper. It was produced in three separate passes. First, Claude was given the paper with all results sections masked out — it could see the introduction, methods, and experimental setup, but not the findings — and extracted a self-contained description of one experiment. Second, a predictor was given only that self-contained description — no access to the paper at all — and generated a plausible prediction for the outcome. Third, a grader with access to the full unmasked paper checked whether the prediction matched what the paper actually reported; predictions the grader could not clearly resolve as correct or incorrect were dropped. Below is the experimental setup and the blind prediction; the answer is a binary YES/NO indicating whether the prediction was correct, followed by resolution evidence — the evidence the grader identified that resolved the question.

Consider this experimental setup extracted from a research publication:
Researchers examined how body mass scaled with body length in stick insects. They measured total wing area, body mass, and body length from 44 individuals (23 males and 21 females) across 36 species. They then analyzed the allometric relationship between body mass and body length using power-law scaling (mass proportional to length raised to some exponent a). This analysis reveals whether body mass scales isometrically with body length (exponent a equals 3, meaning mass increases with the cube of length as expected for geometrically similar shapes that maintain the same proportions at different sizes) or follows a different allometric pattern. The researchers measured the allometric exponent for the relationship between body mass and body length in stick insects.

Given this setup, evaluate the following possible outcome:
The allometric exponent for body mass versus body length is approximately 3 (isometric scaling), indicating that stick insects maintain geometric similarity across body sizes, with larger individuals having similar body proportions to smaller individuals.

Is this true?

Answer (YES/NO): NO